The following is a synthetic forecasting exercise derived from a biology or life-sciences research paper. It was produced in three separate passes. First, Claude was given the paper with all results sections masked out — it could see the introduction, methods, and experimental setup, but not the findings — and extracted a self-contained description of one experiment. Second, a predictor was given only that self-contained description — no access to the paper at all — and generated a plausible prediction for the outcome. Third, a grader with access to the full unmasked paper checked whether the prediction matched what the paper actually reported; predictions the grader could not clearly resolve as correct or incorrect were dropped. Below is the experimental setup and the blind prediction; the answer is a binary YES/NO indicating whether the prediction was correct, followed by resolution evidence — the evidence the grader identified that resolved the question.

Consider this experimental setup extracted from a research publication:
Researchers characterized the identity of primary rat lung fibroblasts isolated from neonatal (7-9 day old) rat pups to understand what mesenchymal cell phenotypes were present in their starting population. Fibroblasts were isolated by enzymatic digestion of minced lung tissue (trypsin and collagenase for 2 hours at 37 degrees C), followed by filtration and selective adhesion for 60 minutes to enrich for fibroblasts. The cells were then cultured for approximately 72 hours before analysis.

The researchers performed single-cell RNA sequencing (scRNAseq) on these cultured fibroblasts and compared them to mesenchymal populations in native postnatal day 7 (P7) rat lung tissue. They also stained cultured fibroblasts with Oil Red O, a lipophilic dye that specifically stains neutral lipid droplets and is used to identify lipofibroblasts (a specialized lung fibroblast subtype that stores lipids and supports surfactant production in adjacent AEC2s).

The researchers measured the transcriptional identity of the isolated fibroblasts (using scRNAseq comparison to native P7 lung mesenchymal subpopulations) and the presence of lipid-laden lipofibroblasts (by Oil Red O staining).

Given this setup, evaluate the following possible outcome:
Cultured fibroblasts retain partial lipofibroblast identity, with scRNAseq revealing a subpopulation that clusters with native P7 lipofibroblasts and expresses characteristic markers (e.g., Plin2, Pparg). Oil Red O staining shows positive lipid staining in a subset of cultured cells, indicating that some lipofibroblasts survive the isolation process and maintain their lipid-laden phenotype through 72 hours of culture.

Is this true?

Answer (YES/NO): NO